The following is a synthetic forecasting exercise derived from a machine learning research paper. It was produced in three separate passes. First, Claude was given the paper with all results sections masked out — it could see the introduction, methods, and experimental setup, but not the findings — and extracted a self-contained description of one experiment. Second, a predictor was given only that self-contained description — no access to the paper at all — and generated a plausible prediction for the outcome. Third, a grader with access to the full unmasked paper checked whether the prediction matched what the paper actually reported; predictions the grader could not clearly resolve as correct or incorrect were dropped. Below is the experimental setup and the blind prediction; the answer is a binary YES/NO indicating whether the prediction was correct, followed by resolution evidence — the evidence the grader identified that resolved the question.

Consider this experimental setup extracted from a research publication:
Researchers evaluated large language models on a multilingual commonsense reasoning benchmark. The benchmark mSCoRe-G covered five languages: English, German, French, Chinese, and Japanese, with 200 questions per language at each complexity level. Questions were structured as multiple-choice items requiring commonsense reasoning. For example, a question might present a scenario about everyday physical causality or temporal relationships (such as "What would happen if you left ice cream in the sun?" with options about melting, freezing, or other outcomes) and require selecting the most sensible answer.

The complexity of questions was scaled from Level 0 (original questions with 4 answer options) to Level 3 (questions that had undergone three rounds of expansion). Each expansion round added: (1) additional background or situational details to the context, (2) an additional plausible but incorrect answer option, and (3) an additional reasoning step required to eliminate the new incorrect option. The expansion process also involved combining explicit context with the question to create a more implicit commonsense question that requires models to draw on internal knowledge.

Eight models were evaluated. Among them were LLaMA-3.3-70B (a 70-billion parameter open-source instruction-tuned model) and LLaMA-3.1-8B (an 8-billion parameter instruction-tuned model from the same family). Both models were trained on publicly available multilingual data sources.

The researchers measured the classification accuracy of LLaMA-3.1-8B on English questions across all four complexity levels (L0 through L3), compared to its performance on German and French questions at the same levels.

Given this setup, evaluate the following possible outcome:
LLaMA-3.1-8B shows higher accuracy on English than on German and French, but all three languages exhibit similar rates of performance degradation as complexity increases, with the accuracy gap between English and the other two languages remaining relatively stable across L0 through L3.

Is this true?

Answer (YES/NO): NO